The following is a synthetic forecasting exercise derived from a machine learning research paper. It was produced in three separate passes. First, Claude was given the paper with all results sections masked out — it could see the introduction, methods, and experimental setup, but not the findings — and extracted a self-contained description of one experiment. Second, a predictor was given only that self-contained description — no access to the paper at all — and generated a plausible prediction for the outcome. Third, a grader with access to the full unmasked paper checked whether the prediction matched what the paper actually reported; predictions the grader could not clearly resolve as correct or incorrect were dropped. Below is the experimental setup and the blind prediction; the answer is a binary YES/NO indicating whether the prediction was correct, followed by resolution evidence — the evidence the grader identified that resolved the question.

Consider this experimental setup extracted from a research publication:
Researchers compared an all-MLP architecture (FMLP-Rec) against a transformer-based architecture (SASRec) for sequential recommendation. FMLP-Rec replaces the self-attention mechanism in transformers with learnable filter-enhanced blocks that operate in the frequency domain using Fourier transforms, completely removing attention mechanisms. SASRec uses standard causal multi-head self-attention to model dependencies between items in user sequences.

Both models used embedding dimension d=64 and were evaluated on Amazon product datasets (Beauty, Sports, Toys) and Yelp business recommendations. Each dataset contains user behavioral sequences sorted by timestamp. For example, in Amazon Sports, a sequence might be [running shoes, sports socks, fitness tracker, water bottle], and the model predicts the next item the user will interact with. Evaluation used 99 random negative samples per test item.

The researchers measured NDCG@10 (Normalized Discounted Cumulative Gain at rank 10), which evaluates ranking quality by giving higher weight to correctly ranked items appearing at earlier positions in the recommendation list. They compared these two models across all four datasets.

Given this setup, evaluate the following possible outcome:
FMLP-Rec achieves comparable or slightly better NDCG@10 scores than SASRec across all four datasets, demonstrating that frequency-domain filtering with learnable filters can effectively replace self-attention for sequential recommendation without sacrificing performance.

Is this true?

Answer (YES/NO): NO